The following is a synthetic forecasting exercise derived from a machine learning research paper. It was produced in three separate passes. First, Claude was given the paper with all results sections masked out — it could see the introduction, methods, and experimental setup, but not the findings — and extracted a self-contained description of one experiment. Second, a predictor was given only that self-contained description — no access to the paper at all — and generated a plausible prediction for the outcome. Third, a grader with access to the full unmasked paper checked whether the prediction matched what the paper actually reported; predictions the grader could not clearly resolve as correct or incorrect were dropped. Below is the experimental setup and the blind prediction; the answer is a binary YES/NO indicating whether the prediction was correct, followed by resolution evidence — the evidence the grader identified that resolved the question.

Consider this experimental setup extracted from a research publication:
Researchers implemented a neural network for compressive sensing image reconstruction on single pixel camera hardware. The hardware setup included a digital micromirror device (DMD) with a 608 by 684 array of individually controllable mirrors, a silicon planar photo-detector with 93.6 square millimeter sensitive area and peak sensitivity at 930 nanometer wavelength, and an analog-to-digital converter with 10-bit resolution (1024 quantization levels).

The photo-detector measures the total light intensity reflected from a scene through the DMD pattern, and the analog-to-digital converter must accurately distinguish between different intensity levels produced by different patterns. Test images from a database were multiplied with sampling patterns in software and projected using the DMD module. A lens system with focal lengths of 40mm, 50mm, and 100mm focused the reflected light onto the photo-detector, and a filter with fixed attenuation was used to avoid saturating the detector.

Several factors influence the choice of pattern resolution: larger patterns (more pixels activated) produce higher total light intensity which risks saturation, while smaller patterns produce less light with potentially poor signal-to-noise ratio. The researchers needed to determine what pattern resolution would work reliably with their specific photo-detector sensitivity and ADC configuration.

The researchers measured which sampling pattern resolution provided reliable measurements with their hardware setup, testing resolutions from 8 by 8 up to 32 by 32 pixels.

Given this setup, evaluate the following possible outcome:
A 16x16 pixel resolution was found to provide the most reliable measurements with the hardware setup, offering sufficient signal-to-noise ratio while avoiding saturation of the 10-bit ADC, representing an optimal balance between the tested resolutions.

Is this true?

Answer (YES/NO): YES